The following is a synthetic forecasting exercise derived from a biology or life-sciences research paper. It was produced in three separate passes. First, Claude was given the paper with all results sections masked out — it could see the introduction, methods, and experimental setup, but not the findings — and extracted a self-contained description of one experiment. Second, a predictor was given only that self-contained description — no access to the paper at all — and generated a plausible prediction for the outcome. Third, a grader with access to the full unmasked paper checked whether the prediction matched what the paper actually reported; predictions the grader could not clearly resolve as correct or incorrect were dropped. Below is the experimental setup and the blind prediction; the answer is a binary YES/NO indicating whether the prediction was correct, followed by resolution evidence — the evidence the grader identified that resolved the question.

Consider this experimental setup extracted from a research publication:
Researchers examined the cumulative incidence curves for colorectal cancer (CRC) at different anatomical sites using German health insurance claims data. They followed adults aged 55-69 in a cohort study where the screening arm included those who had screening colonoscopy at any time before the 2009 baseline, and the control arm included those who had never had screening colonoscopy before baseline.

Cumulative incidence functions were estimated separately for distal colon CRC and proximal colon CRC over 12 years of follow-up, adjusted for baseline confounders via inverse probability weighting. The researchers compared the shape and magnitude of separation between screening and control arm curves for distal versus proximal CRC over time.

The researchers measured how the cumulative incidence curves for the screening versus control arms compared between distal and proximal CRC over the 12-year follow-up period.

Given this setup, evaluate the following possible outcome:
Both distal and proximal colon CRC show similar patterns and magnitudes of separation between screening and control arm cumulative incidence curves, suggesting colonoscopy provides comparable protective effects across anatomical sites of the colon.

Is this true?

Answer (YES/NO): NO